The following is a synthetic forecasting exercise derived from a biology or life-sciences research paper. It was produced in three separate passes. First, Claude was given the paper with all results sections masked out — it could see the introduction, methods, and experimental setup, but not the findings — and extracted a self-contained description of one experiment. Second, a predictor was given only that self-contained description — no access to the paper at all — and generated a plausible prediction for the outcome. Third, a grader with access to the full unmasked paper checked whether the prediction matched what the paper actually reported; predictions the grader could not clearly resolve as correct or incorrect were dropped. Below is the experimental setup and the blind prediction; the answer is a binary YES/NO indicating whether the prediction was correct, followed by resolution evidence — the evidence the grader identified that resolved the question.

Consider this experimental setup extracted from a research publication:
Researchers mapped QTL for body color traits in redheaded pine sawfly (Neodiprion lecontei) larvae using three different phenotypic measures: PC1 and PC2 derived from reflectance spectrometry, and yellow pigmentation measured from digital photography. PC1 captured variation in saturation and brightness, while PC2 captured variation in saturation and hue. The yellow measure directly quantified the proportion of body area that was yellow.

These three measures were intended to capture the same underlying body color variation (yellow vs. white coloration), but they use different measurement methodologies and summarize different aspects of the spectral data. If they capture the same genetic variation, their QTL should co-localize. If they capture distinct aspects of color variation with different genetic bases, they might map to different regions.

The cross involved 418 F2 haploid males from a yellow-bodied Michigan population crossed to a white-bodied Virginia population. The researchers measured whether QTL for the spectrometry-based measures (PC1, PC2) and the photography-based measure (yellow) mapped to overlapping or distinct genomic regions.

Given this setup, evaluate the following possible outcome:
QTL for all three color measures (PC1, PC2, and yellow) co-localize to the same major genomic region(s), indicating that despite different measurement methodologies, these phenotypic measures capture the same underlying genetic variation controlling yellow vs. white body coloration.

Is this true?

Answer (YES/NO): YES